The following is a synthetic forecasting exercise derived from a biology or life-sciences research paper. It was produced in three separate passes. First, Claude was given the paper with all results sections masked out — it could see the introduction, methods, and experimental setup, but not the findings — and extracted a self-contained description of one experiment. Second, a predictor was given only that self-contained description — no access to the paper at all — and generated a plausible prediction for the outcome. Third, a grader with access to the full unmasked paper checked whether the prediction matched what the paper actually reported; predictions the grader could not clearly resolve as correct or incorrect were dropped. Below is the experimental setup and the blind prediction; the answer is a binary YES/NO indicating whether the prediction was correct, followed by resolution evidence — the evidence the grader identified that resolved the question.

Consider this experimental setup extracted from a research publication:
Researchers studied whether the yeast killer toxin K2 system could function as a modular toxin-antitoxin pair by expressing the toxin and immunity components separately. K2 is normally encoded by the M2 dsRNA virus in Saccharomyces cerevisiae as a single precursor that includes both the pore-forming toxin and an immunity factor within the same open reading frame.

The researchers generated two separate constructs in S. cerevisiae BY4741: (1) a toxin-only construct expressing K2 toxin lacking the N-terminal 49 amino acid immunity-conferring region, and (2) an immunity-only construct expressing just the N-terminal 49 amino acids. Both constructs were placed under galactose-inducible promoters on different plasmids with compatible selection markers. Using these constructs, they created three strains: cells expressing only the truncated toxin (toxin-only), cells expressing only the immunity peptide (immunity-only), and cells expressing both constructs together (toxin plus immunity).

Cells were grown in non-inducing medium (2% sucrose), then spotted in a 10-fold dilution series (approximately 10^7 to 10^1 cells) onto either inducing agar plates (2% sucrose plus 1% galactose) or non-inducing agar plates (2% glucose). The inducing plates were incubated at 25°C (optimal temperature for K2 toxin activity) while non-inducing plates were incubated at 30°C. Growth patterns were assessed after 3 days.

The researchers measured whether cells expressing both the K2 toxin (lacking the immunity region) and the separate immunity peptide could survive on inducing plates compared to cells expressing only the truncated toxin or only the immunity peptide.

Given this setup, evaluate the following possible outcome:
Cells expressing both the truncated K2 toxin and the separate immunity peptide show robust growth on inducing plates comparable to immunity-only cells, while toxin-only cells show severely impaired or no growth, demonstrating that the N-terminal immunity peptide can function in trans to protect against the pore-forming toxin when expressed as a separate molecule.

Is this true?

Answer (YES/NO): YES